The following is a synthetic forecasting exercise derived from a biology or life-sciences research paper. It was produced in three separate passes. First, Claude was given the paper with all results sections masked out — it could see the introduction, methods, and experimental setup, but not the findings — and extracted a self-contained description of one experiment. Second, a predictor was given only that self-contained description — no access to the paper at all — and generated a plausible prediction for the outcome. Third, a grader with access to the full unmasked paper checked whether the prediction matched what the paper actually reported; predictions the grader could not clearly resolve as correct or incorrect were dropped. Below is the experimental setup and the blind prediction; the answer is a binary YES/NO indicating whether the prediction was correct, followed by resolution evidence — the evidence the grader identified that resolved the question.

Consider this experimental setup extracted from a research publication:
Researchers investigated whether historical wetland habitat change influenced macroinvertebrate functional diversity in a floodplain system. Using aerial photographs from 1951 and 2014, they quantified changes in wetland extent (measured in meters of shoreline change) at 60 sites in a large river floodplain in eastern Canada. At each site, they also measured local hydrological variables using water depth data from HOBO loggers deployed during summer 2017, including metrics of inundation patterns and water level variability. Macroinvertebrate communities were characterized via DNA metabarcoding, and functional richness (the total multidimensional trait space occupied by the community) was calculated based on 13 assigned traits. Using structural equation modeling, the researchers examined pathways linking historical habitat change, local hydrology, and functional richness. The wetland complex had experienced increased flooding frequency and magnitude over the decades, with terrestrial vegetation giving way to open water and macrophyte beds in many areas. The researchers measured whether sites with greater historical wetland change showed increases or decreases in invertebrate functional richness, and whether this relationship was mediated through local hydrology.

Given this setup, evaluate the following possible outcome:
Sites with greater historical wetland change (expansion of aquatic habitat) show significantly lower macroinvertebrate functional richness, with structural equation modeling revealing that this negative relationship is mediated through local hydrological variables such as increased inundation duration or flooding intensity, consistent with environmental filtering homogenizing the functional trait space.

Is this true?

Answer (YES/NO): NO